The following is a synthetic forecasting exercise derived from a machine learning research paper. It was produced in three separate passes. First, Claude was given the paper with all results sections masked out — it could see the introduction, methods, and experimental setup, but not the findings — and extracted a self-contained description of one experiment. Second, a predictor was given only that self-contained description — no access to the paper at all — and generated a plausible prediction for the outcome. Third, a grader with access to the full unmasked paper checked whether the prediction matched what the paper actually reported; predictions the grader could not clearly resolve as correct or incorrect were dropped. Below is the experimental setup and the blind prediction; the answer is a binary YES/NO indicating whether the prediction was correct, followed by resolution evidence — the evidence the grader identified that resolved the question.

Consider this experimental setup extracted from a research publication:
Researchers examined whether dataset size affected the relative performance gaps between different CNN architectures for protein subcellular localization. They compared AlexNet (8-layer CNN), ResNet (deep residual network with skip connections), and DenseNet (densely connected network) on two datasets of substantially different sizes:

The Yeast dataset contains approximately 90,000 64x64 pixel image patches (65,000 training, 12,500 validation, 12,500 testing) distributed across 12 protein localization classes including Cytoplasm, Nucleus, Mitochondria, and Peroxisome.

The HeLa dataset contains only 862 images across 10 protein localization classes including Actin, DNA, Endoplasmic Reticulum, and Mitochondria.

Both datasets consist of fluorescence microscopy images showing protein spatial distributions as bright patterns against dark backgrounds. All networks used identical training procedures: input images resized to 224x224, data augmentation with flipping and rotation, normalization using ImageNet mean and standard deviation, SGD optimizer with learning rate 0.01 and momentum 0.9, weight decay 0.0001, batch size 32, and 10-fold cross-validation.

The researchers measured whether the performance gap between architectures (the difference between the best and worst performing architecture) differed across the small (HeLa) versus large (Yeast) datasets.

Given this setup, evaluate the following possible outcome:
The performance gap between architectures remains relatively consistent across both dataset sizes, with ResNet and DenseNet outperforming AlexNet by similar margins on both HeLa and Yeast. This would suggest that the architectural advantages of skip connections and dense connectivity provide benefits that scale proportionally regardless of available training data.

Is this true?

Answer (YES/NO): NO